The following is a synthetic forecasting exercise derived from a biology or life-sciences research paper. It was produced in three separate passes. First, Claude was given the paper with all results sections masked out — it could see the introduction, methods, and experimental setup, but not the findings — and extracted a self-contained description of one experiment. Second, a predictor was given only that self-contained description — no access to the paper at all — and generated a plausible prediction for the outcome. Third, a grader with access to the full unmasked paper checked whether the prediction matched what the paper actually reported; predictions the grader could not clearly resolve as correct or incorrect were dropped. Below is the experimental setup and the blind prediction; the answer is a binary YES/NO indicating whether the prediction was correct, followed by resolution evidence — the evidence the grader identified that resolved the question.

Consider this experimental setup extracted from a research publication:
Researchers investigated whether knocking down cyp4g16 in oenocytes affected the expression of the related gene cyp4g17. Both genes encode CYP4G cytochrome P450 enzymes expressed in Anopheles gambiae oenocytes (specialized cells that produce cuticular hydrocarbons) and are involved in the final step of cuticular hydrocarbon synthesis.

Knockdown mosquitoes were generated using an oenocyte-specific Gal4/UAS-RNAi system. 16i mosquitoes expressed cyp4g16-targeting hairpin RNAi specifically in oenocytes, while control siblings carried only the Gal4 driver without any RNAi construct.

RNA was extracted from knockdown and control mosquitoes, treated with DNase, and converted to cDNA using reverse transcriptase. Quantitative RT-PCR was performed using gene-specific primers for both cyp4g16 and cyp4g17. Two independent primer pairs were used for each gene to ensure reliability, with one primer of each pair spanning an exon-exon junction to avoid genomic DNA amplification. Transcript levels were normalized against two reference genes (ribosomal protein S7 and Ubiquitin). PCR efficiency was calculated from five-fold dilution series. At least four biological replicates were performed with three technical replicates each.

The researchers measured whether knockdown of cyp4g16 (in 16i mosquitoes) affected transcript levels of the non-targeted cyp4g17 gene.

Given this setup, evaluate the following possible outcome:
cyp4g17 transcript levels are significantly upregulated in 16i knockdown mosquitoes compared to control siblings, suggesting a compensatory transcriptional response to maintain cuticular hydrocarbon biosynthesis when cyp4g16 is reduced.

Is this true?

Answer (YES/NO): NO